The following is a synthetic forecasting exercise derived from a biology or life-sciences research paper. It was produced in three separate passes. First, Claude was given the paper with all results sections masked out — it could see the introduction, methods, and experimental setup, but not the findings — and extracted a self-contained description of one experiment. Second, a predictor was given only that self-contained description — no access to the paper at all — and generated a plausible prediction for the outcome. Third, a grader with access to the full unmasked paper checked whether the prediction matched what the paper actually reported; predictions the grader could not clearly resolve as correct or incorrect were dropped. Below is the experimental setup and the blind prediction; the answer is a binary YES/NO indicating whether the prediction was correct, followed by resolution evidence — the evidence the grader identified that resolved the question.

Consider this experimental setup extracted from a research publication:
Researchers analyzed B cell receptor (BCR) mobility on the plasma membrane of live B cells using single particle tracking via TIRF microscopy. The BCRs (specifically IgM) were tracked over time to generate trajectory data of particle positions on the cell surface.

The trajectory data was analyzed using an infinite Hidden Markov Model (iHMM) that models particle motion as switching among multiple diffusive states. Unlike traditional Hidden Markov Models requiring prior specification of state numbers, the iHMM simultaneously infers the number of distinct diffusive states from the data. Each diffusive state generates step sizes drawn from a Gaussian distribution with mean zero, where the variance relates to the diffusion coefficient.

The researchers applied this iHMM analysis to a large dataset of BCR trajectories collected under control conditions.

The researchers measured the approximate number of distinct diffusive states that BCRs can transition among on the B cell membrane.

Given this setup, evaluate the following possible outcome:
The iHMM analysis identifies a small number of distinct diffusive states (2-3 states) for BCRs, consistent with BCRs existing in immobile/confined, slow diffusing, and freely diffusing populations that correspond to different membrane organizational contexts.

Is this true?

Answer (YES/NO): NO